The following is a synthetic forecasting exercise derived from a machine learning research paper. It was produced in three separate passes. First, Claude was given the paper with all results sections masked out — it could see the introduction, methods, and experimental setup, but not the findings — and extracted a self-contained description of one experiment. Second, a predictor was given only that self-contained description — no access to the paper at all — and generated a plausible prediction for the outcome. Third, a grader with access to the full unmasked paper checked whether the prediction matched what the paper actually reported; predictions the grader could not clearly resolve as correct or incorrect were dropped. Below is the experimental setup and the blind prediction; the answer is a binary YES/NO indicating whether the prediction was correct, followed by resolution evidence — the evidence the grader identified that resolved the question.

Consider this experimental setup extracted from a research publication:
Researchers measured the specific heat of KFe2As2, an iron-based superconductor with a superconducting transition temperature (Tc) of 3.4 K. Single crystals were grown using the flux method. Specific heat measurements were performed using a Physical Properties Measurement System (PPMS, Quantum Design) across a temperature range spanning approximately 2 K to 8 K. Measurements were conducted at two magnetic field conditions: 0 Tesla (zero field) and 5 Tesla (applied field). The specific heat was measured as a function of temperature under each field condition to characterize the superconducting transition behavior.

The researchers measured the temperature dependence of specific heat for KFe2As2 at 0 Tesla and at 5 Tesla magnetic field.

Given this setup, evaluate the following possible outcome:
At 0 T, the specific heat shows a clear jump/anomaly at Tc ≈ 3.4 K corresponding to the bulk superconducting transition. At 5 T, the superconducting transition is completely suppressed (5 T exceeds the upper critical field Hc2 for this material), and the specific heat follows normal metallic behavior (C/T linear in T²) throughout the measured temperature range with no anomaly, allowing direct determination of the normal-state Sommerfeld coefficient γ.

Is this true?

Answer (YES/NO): YES